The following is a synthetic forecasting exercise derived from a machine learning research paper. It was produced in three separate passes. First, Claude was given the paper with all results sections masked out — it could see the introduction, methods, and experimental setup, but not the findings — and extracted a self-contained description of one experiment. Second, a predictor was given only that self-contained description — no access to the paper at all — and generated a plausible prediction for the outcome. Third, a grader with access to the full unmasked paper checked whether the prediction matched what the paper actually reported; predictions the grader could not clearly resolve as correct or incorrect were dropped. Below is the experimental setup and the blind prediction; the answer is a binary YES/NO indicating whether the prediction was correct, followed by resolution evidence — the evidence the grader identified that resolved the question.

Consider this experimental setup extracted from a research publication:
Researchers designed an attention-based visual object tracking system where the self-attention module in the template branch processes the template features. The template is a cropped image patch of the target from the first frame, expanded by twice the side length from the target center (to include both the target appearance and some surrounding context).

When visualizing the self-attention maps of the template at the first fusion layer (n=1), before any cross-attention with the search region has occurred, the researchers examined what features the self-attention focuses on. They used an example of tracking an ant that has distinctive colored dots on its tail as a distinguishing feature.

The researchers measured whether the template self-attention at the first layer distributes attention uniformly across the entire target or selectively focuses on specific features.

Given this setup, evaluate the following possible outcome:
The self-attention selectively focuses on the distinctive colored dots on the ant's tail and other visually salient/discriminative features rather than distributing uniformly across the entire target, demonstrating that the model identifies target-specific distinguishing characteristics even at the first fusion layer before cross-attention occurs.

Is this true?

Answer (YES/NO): YES